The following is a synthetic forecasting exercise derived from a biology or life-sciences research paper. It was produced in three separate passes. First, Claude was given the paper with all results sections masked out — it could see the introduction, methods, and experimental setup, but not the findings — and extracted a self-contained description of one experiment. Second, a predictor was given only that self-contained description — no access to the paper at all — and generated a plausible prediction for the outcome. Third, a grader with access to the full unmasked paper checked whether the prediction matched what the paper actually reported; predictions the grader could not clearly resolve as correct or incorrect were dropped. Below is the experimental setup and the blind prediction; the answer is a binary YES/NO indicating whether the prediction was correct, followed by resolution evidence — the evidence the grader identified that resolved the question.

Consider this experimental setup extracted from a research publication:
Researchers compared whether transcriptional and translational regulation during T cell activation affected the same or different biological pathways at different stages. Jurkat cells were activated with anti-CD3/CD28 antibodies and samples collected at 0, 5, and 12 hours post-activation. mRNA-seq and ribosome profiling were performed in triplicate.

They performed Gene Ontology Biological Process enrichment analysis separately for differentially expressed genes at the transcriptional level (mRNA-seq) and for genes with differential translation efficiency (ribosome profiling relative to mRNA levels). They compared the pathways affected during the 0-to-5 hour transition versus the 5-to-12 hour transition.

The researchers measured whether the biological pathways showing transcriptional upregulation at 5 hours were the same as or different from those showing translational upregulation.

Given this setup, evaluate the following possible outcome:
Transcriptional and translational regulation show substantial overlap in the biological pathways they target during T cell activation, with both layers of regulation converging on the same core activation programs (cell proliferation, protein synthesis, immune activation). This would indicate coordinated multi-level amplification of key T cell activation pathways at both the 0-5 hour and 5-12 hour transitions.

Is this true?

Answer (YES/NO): YES